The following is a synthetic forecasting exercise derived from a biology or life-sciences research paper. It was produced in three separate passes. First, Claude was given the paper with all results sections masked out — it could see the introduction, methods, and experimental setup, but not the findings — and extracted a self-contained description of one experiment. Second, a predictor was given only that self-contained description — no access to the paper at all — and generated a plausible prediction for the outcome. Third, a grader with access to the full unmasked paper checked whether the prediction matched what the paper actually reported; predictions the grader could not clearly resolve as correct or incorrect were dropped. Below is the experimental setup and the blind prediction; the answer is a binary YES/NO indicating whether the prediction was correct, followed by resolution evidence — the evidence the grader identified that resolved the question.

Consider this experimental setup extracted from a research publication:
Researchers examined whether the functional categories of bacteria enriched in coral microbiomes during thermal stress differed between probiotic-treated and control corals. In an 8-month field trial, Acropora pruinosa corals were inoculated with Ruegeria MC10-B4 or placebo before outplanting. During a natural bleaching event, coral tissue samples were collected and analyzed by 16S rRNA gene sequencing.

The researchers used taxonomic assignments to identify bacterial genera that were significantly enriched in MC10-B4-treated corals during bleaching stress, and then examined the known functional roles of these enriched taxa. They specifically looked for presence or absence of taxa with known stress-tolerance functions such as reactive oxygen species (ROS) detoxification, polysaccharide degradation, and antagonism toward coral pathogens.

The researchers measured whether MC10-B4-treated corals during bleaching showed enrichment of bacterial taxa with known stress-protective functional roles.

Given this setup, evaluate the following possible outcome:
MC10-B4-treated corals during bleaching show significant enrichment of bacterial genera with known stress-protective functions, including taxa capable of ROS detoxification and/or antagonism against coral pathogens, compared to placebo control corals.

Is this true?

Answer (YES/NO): YES